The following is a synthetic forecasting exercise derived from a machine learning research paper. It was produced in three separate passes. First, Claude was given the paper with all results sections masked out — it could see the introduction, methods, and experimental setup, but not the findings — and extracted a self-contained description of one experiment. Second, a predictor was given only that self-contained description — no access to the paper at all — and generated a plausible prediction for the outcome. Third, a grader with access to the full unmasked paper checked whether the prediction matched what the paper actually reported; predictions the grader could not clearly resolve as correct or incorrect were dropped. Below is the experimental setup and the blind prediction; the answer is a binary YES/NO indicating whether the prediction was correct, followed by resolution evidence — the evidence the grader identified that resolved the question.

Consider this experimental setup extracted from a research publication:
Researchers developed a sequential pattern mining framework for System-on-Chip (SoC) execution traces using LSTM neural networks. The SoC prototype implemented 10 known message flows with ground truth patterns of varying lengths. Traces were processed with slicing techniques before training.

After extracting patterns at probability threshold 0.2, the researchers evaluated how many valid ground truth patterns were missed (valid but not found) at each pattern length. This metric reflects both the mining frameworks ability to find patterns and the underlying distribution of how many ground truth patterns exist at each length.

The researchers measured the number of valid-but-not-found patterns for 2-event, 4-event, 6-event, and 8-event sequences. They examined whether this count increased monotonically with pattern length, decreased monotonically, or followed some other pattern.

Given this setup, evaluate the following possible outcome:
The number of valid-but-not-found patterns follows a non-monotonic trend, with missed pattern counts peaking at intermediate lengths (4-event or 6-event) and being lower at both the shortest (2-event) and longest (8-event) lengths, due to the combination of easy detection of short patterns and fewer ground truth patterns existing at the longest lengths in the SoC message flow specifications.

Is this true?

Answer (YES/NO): YES